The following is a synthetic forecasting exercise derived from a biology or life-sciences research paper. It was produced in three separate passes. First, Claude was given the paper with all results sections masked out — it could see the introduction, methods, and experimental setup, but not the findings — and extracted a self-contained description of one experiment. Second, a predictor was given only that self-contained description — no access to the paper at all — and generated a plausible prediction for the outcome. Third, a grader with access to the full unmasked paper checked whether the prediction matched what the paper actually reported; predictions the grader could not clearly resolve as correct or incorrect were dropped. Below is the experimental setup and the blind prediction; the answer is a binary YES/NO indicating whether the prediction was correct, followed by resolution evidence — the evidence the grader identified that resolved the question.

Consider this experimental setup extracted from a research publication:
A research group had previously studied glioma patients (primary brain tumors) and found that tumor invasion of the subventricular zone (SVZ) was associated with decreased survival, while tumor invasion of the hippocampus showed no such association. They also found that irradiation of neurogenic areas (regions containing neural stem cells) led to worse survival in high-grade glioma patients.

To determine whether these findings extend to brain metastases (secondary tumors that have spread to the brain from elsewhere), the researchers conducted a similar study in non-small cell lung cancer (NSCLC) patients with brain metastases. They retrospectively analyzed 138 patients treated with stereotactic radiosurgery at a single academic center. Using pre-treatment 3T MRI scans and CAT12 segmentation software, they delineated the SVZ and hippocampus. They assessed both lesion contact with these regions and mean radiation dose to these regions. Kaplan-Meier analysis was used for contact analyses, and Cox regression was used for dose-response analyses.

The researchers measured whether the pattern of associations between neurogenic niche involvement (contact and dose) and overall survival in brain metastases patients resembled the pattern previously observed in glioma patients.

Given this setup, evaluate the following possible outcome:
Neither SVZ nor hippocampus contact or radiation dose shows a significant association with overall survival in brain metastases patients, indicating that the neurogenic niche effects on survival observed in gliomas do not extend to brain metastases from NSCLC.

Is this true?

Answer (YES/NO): NO